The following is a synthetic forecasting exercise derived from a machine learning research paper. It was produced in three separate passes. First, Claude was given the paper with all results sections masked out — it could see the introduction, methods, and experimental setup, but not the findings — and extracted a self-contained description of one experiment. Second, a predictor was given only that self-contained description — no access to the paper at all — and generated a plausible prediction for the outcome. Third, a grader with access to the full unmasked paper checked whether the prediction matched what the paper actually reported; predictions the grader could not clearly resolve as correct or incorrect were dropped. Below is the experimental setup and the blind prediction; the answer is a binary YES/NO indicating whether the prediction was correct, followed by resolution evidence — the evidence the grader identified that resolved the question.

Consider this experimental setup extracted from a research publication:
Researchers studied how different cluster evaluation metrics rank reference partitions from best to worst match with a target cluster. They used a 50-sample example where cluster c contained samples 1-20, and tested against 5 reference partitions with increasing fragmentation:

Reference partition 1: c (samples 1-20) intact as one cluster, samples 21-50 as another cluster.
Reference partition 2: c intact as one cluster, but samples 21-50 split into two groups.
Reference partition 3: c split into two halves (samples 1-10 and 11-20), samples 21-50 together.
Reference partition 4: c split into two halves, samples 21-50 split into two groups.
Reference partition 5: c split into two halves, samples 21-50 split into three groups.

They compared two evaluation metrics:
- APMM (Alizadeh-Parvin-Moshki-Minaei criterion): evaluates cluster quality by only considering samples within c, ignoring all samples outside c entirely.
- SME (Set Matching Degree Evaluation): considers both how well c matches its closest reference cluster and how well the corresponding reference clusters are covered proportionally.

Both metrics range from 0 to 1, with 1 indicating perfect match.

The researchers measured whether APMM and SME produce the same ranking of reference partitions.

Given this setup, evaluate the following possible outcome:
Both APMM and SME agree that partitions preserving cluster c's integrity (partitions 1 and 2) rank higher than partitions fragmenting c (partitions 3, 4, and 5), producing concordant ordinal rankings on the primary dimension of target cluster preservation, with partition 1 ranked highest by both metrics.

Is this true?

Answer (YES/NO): NO